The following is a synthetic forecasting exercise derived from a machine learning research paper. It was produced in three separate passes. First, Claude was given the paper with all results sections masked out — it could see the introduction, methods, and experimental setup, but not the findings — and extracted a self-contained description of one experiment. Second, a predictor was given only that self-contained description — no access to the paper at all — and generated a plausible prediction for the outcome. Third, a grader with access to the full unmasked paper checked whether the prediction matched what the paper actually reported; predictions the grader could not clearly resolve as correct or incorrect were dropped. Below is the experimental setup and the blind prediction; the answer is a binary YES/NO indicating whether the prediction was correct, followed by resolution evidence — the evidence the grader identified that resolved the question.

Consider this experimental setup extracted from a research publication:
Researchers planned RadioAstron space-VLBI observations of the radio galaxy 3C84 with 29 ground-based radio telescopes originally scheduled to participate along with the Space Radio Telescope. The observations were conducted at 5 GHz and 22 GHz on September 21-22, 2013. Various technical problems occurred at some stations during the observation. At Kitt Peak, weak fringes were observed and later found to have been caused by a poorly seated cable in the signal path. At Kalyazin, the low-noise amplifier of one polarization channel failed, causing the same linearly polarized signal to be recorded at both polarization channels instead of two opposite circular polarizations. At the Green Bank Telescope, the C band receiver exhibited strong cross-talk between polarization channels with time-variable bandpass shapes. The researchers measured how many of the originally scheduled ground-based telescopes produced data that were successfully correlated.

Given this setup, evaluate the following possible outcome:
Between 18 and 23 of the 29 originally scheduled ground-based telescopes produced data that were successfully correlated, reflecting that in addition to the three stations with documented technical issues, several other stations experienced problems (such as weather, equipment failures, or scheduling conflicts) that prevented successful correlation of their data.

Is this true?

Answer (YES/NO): NO